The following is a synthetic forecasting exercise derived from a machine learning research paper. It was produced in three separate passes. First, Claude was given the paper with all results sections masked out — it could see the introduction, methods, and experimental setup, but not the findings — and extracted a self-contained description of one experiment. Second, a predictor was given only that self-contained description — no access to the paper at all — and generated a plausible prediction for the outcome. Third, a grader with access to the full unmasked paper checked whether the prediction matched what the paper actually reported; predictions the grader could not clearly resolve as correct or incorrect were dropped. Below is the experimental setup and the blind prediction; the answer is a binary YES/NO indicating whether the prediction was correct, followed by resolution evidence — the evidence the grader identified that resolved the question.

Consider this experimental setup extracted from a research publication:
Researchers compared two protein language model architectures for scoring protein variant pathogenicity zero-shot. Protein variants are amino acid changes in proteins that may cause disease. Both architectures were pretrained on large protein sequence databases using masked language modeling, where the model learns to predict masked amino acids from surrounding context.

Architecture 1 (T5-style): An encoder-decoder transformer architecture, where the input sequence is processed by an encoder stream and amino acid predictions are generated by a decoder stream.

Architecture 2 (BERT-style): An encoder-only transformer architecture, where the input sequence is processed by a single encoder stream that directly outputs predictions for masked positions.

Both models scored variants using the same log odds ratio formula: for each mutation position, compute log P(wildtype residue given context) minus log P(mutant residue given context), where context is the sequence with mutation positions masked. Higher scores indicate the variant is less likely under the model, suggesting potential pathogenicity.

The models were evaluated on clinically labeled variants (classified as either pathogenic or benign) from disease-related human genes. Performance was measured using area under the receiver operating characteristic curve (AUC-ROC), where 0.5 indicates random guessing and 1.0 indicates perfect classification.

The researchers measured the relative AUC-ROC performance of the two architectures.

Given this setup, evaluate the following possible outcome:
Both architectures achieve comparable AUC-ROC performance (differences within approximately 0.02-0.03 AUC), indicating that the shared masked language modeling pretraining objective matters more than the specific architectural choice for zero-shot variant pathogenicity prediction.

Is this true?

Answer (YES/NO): NO